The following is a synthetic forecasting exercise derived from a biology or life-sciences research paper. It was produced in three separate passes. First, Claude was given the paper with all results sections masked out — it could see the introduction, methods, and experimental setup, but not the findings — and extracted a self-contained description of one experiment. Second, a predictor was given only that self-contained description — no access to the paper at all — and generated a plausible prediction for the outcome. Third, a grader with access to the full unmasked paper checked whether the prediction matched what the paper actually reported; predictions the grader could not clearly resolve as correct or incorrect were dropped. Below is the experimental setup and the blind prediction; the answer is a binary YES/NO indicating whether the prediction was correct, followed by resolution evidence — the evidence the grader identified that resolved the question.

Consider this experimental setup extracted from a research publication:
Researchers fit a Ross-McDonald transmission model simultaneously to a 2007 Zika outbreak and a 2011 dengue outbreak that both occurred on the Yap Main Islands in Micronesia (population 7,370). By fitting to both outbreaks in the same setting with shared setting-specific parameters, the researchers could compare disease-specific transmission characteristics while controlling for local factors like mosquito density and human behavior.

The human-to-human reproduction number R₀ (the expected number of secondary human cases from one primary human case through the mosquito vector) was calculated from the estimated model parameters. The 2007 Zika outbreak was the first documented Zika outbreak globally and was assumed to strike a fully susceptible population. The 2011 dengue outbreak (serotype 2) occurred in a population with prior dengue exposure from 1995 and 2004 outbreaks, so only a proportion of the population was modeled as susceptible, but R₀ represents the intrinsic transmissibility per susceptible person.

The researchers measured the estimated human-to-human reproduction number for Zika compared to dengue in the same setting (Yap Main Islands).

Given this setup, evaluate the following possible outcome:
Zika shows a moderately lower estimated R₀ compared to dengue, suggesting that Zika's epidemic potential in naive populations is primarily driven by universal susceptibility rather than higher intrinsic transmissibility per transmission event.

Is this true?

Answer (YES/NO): NO